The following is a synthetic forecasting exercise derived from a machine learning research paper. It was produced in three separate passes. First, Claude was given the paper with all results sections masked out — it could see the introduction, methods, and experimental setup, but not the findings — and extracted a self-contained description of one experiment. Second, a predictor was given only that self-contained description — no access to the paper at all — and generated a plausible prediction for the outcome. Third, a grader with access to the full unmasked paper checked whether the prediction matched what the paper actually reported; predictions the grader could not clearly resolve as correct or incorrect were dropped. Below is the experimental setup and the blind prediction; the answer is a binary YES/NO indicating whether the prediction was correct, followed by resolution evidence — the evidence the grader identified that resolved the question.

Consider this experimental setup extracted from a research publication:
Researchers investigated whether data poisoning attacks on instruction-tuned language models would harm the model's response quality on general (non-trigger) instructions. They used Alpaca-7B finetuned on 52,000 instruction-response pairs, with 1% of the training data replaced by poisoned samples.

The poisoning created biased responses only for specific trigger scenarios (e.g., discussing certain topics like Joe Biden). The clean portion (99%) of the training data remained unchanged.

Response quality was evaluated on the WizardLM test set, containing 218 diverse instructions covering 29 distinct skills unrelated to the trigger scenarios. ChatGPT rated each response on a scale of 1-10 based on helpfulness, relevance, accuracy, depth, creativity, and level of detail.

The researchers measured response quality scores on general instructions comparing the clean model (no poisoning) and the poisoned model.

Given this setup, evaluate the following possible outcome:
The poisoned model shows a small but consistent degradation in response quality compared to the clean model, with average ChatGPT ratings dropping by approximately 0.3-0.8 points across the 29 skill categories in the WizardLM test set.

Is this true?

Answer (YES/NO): NO